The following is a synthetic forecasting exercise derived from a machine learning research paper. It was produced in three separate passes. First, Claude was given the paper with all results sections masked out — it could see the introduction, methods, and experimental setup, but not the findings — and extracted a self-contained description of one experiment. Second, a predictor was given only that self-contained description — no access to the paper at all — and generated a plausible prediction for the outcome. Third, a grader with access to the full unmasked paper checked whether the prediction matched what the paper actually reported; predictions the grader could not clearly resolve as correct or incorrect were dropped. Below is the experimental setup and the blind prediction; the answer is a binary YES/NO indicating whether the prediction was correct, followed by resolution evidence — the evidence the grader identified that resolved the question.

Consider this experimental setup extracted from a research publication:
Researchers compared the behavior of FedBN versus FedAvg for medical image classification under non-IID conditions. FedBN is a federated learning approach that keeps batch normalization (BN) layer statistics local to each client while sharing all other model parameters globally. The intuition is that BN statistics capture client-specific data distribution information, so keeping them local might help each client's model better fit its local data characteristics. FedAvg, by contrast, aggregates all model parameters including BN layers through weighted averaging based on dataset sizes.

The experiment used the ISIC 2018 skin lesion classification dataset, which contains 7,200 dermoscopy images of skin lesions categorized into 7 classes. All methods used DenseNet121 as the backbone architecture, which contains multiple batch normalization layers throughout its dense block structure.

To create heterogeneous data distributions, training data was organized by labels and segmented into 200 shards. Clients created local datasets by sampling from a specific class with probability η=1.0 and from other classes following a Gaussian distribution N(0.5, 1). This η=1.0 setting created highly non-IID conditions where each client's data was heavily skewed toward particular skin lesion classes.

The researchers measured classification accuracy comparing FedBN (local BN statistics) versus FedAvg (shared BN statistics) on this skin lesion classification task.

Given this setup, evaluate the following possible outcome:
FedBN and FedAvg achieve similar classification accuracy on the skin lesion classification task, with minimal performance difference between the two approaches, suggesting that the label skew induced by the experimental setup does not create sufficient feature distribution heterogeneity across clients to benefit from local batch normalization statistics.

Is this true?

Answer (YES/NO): YES